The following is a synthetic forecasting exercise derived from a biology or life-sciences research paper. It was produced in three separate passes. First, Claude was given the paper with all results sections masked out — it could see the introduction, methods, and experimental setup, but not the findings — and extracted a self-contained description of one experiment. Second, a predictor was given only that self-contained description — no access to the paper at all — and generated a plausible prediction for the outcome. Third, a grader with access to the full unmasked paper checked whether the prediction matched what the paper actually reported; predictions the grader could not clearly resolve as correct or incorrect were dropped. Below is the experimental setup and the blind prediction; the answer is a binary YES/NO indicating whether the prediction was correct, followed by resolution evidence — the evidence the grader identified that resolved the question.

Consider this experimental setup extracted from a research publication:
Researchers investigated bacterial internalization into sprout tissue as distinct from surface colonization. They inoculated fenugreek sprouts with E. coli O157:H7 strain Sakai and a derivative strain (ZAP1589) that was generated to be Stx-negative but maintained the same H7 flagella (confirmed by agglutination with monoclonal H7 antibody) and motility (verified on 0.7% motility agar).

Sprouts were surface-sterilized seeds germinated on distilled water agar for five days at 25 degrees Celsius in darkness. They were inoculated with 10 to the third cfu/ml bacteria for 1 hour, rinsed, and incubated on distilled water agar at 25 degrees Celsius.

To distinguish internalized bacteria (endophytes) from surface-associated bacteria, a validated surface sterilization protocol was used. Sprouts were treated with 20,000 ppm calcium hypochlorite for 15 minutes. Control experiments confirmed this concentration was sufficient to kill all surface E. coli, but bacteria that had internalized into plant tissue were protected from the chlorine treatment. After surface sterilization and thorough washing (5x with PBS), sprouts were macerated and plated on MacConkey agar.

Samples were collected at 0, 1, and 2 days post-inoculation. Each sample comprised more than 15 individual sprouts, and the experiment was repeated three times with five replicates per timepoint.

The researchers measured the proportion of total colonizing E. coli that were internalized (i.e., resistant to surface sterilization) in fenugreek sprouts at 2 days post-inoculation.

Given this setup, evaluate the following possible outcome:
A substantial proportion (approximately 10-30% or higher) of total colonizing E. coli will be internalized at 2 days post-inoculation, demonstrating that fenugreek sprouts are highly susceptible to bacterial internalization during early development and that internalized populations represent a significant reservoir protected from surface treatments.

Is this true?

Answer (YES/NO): NO